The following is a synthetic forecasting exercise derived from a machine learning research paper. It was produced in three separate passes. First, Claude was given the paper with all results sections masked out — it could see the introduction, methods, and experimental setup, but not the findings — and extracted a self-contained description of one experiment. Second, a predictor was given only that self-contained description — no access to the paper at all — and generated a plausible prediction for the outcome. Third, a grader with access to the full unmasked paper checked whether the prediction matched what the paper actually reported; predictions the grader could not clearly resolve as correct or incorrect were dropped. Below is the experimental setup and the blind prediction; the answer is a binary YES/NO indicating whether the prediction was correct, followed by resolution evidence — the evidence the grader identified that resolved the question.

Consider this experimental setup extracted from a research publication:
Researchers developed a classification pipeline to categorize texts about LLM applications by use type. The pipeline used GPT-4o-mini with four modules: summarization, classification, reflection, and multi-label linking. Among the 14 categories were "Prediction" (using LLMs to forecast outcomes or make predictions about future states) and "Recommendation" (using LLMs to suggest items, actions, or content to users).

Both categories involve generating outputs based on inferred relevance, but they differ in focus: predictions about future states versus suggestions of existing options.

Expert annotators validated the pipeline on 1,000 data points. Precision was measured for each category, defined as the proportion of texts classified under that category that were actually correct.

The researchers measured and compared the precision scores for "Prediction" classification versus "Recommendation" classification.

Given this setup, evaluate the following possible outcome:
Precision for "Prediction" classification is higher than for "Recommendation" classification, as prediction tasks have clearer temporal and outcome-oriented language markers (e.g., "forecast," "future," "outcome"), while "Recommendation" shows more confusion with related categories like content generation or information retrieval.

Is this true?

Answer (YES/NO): YES